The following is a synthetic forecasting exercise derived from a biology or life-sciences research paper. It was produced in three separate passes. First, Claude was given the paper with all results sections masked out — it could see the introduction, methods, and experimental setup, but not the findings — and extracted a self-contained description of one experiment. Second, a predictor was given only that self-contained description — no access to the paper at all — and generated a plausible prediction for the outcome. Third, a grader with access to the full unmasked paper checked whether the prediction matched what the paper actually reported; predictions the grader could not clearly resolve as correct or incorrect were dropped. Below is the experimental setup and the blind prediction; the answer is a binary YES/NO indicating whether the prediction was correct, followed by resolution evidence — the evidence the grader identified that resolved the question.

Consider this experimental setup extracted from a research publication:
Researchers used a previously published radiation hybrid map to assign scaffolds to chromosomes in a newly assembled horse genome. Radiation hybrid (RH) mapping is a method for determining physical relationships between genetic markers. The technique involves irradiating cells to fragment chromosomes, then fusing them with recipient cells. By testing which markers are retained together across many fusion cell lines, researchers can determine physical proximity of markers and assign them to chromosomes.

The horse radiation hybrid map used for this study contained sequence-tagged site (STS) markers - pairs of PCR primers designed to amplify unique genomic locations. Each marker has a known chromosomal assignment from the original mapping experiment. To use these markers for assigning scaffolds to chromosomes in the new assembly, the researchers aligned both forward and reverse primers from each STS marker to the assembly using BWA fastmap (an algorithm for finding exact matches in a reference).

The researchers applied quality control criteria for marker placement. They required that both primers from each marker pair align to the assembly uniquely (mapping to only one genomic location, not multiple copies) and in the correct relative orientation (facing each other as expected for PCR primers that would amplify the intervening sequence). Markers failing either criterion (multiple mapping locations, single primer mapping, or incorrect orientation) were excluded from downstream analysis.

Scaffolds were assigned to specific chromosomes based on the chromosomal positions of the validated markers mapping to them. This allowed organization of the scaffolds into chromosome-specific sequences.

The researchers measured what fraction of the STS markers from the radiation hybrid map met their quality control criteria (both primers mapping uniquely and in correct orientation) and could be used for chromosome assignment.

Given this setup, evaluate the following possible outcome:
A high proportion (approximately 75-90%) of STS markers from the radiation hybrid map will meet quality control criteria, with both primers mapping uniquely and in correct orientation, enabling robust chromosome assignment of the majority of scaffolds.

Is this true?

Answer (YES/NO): NO